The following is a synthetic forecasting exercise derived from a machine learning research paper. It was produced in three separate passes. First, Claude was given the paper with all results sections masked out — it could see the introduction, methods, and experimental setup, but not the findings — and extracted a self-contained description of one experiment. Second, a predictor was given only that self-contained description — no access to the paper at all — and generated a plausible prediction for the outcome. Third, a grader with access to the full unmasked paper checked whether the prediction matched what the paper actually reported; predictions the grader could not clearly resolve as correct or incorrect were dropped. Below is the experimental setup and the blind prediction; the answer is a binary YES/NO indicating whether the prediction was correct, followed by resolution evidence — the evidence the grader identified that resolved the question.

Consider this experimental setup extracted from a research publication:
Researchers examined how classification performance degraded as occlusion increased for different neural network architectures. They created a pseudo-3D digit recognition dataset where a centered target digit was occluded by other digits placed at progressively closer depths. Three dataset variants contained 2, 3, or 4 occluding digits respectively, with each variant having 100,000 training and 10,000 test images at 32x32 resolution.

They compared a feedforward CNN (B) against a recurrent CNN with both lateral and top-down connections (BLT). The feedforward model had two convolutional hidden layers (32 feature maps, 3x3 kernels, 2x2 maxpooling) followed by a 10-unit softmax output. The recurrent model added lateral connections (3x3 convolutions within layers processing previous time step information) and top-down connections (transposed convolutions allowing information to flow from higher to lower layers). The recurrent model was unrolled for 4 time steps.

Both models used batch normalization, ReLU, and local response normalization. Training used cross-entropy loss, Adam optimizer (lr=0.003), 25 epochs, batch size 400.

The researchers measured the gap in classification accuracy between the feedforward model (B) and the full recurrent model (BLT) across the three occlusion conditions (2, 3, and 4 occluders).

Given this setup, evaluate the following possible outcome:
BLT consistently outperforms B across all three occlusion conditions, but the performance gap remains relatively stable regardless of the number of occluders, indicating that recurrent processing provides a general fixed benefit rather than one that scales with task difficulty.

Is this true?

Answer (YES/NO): NO